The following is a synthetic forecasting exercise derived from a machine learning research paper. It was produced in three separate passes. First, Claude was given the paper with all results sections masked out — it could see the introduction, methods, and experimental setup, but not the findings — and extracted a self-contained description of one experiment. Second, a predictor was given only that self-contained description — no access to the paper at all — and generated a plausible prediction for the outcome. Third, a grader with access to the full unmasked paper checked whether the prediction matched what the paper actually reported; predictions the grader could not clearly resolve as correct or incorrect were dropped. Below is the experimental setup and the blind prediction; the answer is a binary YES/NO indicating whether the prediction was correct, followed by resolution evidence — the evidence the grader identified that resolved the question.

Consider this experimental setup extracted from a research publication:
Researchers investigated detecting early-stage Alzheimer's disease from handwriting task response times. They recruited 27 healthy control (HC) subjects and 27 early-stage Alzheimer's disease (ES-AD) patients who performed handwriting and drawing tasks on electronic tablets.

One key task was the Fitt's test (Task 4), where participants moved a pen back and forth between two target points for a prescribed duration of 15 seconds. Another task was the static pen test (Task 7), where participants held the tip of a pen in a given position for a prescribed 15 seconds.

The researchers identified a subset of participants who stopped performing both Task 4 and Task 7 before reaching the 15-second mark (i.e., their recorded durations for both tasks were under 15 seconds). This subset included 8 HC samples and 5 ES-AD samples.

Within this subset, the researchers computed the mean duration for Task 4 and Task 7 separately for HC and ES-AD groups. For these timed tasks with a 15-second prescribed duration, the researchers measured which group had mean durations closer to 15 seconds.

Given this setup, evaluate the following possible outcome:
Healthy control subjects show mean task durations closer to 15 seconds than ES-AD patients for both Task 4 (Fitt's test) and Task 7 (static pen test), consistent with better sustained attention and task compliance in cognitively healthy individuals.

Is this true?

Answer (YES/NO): YES